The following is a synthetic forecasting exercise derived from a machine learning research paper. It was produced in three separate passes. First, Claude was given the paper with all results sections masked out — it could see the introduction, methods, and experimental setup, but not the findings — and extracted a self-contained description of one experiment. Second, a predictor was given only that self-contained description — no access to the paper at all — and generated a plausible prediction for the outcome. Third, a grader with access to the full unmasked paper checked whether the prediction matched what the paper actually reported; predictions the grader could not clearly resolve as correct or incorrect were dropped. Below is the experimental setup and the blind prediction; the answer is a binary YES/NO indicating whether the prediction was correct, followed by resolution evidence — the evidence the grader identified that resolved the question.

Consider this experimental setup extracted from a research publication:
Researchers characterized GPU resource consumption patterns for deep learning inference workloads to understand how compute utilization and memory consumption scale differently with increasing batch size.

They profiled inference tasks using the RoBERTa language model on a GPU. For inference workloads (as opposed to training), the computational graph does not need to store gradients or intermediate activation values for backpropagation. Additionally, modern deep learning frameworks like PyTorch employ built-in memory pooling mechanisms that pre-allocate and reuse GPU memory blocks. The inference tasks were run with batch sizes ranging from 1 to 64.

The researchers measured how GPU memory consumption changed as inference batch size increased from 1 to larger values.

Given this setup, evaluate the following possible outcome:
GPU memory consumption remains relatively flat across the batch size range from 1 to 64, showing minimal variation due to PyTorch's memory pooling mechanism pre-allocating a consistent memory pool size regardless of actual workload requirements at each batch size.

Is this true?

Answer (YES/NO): YES